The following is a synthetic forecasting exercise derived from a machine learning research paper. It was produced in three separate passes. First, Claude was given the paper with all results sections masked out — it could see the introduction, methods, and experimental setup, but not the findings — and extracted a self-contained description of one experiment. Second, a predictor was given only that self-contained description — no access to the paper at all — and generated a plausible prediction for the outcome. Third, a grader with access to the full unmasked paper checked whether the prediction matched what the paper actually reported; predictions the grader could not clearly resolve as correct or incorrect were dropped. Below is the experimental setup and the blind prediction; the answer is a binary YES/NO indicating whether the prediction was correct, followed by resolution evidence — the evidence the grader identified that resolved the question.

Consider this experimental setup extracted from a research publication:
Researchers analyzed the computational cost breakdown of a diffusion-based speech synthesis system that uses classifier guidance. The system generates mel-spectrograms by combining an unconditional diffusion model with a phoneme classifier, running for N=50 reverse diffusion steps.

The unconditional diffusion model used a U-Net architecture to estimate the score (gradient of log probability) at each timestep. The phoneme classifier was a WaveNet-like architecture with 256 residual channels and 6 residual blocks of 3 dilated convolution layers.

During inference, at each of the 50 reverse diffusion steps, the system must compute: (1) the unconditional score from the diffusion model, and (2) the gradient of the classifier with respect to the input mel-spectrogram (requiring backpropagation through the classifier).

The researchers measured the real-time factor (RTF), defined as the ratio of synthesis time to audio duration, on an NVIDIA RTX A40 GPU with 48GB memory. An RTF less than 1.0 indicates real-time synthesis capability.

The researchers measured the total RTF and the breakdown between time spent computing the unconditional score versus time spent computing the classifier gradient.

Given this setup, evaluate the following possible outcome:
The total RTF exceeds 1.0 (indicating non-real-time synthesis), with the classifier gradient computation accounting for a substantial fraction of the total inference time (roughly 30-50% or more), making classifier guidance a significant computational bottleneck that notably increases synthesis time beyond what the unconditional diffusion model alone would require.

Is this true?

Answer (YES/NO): NO